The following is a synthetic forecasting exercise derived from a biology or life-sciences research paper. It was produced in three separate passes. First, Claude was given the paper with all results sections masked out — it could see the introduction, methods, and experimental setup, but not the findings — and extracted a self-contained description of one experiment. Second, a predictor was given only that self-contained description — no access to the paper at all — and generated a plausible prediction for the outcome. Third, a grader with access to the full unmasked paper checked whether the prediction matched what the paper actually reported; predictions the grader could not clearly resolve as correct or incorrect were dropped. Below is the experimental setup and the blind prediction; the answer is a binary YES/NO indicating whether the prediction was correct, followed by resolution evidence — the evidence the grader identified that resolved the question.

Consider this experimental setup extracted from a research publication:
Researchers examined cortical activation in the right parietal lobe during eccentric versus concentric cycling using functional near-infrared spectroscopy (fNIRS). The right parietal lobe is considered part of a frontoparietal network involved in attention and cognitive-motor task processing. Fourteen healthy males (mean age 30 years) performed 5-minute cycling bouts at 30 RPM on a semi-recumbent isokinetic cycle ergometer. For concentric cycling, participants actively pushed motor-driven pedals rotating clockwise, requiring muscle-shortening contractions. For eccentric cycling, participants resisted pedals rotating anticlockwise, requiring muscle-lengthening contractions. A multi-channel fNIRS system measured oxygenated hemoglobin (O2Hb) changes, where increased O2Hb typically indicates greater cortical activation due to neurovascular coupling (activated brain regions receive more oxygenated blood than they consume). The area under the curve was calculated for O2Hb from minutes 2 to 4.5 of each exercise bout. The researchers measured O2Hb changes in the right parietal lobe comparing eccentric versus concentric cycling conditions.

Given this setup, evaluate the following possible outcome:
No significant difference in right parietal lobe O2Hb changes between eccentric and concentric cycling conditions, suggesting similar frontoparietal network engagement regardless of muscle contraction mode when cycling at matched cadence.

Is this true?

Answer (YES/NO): NO